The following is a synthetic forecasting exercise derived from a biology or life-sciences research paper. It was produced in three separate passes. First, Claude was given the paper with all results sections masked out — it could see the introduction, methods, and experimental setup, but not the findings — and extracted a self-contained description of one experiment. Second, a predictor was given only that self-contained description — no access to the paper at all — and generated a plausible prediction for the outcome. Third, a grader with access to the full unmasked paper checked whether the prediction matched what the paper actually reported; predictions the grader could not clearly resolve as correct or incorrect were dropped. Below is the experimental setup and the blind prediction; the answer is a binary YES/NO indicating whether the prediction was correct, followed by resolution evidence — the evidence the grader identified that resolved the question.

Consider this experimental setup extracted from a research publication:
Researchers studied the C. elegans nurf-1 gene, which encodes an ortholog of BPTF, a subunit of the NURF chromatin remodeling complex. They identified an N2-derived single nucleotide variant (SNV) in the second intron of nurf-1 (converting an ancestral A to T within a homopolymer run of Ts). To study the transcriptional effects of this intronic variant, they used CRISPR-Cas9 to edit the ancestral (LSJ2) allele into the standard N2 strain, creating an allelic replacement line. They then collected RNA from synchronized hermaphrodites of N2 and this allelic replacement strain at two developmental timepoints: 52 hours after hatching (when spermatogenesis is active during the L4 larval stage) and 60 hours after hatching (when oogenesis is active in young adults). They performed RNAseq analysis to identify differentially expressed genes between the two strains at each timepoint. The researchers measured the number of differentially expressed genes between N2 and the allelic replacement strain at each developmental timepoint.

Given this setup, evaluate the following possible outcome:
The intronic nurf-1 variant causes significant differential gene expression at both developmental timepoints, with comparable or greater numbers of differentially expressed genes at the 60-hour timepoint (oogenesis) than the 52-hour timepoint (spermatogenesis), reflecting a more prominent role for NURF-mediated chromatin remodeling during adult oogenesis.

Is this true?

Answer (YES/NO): NO